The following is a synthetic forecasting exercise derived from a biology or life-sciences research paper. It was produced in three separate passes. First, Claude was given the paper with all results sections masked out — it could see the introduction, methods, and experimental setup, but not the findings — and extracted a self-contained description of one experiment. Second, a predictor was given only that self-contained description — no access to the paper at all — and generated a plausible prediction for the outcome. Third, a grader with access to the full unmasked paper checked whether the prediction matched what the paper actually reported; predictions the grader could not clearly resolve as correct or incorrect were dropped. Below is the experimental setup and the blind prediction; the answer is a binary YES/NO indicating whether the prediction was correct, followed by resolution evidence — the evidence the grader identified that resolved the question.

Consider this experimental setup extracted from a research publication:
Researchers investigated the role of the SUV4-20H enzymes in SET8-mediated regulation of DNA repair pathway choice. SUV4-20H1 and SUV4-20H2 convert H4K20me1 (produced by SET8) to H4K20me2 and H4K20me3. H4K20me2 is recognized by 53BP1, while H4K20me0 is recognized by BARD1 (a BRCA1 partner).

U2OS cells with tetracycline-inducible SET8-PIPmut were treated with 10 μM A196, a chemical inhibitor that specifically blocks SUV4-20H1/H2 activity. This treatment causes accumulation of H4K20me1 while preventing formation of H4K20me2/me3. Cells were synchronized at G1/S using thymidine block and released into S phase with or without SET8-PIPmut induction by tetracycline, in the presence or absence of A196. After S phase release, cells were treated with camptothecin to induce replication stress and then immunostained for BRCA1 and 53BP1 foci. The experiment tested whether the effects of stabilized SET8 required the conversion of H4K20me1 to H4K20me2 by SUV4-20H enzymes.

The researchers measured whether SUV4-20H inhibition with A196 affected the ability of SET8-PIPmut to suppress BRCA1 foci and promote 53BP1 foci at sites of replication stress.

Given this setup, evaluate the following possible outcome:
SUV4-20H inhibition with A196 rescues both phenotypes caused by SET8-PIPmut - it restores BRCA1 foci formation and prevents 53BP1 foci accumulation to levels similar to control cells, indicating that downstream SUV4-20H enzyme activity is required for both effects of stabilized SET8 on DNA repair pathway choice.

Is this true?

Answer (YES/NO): NO